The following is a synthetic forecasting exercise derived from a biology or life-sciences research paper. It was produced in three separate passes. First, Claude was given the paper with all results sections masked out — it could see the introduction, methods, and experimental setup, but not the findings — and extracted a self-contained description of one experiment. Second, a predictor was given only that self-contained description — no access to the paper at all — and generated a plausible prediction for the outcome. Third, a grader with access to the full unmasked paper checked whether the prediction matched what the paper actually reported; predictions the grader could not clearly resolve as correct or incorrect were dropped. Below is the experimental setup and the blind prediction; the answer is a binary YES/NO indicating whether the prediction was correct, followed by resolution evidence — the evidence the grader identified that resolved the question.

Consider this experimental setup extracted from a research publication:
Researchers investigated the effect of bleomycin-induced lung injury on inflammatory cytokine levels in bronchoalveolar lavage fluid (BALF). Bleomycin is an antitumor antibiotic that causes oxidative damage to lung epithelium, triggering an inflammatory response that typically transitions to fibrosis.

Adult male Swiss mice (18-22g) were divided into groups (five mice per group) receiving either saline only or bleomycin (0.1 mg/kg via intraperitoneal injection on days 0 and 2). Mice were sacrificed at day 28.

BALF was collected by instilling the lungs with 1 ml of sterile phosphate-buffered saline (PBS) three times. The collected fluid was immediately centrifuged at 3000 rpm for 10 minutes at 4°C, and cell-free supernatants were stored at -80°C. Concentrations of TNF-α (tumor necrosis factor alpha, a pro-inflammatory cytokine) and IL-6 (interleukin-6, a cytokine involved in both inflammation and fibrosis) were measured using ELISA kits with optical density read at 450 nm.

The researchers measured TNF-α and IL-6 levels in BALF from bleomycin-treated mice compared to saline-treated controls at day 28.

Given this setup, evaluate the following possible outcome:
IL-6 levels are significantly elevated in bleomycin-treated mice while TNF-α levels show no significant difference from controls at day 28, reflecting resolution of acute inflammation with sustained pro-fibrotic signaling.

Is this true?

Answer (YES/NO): NO